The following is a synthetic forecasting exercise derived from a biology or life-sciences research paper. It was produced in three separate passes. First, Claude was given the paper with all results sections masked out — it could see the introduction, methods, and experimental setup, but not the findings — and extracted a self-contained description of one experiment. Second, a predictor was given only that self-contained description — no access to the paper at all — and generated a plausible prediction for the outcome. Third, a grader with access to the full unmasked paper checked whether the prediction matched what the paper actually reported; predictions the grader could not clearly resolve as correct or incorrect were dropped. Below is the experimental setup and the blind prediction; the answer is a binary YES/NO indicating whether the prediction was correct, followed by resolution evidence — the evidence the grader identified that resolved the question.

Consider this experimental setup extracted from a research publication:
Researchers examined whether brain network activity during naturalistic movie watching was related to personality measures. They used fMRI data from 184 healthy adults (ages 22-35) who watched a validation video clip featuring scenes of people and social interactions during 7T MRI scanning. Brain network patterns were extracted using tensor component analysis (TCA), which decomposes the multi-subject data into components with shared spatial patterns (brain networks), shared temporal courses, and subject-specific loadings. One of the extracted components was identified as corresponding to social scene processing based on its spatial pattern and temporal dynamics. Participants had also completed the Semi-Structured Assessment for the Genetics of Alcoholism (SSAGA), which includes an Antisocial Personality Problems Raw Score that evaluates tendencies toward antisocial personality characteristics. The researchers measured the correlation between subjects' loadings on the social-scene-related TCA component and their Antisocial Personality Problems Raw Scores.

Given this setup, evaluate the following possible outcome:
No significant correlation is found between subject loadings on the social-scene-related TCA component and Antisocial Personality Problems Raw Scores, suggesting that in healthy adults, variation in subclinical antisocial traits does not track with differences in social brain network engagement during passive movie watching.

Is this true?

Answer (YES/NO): NO